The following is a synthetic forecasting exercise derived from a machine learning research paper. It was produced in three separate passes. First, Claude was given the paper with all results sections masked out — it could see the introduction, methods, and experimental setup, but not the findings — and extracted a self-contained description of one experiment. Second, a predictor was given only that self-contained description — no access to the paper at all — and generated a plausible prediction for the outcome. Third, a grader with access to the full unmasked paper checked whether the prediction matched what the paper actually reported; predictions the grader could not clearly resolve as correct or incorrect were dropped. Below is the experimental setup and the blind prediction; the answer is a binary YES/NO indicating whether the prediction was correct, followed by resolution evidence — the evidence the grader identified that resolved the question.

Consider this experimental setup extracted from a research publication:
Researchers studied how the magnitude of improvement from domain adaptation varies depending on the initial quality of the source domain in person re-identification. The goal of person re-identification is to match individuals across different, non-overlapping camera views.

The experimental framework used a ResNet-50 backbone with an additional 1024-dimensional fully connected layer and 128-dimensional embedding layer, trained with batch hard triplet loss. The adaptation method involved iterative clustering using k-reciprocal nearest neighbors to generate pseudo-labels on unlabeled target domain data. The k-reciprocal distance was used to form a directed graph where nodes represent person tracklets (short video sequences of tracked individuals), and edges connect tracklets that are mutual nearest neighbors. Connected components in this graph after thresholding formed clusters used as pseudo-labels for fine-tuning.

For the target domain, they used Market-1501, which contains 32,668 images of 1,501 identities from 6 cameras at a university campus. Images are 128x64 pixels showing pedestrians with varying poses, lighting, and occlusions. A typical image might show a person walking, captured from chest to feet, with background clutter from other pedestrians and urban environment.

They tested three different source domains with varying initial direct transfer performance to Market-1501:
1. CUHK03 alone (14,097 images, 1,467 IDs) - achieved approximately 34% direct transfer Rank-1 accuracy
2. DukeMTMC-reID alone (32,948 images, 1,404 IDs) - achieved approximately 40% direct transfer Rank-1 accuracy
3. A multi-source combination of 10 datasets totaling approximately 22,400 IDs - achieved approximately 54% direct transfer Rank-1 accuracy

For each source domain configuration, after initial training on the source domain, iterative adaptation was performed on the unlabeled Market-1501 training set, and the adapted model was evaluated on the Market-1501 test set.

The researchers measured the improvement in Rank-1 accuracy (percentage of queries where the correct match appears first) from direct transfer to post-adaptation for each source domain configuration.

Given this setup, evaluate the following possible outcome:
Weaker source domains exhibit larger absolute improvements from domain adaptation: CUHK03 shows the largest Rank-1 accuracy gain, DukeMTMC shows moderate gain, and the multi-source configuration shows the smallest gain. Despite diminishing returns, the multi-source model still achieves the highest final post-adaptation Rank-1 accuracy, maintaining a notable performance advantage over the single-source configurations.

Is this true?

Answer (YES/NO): YES